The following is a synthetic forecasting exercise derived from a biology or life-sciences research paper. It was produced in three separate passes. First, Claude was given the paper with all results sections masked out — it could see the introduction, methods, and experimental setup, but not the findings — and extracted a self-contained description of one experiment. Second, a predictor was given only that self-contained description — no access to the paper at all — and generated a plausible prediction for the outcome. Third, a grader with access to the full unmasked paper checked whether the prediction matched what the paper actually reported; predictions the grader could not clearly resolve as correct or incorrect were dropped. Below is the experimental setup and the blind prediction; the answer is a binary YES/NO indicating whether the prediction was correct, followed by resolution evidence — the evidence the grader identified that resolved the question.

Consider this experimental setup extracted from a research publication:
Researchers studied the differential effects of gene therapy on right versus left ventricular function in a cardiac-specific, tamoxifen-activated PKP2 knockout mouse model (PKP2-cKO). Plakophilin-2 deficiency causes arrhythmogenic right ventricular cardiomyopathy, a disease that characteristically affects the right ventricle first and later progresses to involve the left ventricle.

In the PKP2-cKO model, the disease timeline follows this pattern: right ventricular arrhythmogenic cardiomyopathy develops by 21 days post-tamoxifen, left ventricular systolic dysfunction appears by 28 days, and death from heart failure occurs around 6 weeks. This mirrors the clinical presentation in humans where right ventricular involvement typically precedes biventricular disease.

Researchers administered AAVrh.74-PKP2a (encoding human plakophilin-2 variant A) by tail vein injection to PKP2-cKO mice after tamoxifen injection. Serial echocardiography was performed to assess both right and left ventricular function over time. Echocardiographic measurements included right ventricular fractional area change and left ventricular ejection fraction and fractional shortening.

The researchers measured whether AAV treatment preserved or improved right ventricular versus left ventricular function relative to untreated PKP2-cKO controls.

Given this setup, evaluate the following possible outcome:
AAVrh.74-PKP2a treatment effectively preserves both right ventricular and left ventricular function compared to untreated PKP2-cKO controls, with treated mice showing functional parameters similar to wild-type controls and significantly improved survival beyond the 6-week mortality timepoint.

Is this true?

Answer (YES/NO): YES